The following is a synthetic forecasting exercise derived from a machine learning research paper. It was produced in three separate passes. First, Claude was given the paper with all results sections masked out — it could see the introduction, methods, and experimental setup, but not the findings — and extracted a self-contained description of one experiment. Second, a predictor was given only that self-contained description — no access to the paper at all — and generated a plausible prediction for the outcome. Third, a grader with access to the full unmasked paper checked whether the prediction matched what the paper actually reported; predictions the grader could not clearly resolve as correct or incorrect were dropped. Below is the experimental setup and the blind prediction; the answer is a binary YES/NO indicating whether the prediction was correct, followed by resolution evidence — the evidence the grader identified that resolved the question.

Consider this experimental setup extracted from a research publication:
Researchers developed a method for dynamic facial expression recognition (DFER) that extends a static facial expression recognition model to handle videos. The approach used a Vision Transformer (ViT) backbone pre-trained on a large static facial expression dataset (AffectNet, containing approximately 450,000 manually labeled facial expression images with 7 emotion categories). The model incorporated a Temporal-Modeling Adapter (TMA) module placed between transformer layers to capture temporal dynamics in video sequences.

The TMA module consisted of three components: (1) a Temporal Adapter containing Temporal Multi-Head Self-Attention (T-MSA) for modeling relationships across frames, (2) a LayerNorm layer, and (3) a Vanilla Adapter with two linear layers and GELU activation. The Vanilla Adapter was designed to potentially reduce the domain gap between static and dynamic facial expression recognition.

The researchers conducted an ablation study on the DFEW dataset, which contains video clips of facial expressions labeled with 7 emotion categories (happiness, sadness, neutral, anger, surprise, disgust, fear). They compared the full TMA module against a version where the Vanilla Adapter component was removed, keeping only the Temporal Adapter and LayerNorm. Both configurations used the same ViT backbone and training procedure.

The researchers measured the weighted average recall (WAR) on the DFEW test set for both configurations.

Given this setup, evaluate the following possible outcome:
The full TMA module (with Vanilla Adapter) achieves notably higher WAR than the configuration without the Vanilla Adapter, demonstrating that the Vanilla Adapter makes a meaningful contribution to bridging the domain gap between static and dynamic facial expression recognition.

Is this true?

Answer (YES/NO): NO